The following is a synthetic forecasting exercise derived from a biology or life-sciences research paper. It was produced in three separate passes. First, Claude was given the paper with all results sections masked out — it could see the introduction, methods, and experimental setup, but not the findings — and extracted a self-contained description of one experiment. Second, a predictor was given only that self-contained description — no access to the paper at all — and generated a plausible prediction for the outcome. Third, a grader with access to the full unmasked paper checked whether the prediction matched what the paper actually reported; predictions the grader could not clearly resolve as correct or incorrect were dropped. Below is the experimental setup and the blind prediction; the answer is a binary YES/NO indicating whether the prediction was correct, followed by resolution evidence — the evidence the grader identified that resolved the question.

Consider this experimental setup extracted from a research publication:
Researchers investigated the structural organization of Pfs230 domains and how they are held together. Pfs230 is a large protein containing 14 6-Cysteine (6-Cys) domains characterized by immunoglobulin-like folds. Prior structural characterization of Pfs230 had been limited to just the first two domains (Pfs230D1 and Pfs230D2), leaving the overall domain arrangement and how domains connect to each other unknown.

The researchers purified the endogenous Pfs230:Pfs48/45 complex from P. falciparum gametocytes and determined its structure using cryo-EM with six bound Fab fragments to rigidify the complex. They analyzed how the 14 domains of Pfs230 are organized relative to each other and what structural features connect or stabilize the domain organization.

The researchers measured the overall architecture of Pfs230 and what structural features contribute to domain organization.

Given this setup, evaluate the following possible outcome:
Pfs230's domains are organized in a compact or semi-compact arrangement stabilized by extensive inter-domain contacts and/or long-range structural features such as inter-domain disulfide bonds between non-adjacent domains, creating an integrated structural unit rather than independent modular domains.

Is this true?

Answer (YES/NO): NO